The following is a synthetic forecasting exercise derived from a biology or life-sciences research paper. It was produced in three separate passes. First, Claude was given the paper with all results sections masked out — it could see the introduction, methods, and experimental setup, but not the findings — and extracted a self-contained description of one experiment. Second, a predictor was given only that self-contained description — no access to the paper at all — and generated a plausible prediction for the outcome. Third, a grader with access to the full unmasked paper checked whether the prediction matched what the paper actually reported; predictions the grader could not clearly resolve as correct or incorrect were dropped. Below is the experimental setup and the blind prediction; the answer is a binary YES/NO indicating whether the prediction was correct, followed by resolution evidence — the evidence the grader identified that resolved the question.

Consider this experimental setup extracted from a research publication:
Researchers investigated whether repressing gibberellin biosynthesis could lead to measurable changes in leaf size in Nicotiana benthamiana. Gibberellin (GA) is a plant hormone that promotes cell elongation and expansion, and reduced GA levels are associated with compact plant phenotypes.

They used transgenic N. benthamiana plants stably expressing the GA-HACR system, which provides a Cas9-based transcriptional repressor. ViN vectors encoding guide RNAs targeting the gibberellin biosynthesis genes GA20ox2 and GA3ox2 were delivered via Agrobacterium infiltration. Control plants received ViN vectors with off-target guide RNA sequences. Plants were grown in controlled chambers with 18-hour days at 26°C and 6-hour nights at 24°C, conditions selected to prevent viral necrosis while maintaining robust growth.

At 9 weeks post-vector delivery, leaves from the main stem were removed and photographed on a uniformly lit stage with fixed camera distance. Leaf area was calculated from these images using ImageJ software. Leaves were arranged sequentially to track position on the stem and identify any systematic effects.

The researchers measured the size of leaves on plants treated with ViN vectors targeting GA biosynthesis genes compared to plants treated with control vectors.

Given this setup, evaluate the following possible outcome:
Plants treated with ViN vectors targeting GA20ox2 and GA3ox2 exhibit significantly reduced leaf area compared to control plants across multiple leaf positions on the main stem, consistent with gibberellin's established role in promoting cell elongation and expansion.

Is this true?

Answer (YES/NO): NO